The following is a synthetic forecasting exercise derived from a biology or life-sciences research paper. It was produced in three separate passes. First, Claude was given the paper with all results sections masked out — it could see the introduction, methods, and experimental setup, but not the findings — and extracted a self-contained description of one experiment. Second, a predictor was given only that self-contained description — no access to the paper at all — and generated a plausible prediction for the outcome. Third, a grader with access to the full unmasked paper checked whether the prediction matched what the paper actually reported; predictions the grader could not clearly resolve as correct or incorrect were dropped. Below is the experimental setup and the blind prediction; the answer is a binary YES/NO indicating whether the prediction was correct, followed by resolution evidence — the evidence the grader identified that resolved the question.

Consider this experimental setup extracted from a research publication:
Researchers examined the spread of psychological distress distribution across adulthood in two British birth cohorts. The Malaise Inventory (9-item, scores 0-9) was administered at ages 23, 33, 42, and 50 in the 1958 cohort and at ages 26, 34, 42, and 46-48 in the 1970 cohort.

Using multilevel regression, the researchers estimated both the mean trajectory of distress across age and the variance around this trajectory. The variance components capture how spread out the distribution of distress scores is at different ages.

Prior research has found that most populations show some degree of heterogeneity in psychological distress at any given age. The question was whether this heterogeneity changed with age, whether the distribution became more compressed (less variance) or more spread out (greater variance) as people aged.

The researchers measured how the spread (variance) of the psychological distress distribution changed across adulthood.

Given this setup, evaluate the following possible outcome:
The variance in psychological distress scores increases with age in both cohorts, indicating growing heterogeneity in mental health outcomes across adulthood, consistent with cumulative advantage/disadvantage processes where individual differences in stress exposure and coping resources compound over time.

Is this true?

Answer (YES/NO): YES